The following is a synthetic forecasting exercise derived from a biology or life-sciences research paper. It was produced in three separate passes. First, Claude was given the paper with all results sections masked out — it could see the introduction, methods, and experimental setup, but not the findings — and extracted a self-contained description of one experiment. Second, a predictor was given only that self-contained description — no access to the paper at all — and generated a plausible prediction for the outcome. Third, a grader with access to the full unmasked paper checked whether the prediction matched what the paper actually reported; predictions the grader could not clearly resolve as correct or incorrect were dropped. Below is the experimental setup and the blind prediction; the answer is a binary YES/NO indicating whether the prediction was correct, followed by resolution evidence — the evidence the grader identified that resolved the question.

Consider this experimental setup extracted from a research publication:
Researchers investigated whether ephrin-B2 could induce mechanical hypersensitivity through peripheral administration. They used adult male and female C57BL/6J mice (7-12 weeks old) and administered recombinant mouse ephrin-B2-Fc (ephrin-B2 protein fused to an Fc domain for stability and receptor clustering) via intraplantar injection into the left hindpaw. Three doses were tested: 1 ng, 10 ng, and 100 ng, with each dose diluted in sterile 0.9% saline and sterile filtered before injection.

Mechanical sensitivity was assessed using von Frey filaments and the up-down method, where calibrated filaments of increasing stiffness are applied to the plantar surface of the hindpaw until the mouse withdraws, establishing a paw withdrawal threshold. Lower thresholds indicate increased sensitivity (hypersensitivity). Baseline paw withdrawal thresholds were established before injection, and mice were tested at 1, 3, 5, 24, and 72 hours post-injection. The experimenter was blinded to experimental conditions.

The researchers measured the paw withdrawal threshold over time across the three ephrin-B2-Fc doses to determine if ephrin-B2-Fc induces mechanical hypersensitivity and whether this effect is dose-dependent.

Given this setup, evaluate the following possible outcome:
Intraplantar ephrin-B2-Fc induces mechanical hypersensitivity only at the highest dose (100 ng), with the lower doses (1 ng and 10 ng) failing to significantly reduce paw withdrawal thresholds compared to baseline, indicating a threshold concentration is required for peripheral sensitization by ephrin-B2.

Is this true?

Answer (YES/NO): NO